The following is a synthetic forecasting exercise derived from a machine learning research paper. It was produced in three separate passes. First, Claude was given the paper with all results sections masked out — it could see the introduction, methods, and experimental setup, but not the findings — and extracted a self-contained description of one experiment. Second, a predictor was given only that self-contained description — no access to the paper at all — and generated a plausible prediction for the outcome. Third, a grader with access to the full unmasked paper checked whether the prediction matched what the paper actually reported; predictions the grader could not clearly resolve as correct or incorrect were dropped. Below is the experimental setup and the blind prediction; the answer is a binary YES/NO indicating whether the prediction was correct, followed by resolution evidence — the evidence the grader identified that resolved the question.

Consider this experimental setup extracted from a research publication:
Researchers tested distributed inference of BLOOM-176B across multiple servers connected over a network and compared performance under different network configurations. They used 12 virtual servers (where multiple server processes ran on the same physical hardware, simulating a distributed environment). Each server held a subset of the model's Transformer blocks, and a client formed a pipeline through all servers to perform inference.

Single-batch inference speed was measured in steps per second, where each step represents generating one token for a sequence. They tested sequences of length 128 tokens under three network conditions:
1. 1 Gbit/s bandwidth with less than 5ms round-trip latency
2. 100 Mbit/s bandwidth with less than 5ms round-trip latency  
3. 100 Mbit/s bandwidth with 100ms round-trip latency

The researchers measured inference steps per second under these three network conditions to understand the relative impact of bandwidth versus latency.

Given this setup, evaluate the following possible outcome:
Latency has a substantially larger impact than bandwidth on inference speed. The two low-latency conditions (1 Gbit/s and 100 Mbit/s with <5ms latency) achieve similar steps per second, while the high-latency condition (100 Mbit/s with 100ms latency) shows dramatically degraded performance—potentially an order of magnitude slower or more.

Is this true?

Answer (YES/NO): NO